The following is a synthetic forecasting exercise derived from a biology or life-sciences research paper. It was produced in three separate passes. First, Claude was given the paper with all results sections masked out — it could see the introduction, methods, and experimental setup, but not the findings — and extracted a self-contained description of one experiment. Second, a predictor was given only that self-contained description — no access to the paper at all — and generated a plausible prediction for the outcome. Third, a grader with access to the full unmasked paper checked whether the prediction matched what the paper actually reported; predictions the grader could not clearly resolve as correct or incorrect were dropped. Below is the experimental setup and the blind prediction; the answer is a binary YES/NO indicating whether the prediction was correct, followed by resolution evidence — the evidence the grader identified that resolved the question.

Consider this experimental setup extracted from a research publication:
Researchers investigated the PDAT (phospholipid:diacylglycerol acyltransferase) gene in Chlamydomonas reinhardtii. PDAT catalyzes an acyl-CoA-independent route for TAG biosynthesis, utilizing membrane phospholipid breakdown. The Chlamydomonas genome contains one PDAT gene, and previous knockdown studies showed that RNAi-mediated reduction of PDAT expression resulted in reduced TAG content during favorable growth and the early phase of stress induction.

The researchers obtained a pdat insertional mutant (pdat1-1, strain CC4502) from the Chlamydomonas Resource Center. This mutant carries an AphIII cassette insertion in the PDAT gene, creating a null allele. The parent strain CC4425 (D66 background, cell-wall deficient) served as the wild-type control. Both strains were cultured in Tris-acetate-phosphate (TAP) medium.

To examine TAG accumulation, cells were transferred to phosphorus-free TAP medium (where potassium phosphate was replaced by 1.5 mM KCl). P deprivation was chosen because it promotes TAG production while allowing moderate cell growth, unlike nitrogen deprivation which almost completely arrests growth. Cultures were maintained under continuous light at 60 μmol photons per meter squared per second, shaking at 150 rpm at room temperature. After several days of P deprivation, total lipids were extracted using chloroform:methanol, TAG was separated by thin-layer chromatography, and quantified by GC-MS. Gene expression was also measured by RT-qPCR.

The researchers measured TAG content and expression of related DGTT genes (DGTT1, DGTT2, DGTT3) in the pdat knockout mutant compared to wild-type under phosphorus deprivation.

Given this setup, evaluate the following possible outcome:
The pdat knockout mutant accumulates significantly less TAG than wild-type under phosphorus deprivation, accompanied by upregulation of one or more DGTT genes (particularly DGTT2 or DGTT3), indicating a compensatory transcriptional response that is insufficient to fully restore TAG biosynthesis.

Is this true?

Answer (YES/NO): NO